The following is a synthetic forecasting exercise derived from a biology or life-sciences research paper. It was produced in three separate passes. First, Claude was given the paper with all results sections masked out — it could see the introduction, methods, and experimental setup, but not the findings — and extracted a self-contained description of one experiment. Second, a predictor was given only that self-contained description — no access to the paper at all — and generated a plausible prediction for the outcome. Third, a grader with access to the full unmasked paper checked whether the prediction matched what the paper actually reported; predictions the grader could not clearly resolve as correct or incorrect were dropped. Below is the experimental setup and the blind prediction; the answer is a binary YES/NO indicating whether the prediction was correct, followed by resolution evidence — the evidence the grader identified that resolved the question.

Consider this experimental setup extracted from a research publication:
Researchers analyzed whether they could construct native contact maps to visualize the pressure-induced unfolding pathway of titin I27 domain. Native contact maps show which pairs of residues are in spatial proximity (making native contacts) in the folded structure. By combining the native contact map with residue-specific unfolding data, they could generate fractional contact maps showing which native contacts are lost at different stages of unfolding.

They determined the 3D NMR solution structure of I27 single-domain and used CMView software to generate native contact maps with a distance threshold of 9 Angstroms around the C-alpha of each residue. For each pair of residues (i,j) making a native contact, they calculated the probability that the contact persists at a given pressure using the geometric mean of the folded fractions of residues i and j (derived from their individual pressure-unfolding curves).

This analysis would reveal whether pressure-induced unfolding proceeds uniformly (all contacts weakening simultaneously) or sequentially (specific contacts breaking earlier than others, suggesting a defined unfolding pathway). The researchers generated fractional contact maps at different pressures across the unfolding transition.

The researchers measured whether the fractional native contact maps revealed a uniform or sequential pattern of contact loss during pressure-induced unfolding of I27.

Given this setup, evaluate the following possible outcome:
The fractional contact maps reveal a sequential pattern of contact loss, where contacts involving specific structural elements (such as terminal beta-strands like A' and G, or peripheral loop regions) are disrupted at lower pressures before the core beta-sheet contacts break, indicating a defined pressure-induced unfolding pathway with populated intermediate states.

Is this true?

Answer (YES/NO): YES